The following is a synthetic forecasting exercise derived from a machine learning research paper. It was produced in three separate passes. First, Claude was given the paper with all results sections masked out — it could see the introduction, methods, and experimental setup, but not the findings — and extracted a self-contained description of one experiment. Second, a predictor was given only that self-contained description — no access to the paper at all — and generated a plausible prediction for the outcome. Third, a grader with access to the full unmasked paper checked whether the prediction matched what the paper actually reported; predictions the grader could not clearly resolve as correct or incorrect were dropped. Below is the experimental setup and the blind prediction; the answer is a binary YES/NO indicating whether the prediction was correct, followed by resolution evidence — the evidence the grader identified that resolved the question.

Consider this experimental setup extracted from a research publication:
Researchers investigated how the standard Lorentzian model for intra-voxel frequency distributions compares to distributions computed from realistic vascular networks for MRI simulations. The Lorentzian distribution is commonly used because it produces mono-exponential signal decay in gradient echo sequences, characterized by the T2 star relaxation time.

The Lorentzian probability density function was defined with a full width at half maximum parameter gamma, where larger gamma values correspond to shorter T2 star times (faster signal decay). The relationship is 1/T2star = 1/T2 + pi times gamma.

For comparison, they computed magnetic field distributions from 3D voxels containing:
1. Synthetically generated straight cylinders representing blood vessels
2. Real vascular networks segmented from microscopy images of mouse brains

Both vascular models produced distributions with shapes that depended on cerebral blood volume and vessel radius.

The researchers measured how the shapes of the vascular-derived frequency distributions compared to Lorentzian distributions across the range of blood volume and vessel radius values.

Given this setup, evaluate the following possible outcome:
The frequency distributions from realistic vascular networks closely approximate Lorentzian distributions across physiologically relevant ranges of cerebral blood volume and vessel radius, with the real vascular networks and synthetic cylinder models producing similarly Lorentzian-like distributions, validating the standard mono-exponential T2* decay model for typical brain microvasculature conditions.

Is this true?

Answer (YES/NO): NO